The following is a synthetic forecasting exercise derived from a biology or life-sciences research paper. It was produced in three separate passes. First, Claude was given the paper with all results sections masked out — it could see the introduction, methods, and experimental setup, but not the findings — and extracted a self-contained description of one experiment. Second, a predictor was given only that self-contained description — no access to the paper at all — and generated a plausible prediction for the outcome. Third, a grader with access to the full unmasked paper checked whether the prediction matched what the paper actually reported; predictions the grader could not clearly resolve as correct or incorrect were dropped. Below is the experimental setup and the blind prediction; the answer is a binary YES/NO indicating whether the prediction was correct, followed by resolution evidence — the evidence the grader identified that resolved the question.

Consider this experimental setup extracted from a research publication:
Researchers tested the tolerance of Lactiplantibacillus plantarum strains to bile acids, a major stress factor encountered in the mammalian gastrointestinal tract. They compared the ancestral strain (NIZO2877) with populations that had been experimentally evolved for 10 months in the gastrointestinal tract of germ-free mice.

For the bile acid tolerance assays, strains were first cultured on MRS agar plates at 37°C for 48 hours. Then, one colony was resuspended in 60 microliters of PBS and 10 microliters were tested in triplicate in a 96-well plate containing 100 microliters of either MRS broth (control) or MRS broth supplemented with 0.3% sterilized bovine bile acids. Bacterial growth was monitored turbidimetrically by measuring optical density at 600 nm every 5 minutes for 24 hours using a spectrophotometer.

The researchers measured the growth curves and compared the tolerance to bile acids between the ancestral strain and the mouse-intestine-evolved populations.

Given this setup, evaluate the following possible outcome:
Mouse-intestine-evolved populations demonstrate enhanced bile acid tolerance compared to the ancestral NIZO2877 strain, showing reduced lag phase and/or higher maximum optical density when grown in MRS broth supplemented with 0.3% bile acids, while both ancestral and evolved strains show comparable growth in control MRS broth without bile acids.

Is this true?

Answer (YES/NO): NO